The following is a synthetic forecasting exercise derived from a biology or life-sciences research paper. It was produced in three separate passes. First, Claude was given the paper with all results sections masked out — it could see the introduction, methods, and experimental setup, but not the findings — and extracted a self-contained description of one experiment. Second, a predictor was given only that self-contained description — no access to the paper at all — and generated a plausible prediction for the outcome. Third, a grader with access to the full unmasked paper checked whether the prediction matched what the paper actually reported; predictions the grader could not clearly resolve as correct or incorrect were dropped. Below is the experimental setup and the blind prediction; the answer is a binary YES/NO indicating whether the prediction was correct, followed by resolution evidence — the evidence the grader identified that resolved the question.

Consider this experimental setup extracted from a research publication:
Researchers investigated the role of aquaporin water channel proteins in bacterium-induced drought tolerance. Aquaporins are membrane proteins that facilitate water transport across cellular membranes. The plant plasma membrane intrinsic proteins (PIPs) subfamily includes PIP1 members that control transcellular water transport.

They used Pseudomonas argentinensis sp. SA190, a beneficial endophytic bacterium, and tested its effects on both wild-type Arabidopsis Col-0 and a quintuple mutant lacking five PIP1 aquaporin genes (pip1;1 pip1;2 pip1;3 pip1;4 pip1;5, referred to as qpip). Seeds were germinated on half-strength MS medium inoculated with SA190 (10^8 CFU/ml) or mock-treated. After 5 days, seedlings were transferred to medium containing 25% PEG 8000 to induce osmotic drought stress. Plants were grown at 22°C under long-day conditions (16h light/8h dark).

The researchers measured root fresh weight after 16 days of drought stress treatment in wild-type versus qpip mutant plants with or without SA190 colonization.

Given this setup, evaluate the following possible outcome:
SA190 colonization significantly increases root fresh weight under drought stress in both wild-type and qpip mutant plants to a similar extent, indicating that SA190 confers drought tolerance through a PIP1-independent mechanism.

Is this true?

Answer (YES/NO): YES